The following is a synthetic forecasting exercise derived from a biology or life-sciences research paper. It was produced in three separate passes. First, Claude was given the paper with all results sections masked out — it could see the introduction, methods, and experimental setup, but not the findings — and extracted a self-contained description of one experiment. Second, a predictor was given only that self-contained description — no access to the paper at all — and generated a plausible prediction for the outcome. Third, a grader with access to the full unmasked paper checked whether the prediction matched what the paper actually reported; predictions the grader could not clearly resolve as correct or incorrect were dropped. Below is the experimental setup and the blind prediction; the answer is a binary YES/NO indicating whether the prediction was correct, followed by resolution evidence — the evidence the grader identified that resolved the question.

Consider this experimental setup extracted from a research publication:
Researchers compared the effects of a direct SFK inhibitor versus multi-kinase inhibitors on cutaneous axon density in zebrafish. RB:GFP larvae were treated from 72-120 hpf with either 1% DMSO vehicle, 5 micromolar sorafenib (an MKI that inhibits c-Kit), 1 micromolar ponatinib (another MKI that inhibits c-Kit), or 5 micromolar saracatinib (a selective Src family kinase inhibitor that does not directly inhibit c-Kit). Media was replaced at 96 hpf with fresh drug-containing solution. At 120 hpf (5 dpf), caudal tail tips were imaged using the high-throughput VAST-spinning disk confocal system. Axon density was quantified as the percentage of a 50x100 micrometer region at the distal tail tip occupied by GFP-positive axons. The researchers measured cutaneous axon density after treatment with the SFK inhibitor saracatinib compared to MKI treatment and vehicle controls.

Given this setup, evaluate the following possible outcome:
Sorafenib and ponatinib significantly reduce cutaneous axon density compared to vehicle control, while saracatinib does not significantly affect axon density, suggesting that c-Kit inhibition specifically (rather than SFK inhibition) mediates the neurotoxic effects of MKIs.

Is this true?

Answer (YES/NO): NO